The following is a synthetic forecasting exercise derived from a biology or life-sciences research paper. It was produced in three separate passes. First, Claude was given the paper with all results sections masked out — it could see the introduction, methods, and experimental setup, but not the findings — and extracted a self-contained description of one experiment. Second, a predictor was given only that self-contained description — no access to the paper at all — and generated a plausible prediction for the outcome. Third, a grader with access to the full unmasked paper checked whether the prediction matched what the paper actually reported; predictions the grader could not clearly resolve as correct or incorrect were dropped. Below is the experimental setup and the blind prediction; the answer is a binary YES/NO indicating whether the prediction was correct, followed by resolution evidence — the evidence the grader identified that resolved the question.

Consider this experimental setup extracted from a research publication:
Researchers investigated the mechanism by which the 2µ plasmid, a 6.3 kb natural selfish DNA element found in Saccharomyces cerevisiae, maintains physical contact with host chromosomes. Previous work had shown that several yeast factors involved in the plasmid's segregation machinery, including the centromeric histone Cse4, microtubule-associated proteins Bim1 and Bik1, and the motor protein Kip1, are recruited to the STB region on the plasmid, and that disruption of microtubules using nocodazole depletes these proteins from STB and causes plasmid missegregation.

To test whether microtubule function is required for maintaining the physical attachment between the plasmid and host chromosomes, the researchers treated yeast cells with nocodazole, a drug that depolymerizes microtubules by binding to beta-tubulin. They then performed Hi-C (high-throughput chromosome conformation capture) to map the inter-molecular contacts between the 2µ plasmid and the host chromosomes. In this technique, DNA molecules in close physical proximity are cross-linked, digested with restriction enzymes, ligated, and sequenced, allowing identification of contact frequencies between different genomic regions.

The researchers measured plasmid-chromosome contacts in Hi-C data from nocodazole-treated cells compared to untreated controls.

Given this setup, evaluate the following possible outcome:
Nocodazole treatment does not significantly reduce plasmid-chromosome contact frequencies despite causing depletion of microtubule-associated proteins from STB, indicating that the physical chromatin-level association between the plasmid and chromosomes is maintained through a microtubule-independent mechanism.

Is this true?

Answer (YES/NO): YES